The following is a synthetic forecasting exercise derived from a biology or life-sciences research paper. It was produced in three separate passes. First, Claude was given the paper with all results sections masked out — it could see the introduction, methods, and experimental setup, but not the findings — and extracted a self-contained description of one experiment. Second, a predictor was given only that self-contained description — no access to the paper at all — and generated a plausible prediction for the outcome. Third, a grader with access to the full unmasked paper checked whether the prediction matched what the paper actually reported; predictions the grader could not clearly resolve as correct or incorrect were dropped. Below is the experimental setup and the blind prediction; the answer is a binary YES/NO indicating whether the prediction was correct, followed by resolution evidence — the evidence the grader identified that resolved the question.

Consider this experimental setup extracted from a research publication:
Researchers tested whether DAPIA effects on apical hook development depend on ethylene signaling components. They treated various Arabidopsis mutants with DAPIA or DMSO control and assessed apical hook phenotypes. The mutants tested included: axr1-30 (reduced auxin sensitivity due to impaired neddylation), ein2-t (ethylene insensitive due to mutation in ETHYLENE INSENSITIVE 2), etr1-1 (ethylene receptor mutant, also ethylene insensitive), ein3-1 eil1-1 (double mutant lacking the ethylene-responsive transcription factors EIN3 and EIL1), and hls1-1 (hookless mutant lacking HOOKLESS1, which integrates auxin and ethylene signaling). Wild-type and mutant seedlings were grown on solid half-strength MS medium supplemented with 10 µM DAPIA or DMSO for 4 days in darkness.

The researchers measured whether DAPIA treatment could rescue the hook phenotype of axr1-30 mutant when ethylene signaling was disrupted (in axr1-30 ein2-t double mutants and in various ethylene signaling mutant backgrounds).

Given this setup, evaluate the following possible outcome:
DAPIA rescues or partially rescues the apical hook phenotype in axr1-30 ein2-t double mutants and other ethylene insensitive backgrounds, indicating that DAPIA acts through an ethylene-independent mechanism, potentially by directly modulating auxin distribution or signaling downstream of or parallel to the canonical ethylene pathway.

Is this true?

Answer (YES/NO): NO